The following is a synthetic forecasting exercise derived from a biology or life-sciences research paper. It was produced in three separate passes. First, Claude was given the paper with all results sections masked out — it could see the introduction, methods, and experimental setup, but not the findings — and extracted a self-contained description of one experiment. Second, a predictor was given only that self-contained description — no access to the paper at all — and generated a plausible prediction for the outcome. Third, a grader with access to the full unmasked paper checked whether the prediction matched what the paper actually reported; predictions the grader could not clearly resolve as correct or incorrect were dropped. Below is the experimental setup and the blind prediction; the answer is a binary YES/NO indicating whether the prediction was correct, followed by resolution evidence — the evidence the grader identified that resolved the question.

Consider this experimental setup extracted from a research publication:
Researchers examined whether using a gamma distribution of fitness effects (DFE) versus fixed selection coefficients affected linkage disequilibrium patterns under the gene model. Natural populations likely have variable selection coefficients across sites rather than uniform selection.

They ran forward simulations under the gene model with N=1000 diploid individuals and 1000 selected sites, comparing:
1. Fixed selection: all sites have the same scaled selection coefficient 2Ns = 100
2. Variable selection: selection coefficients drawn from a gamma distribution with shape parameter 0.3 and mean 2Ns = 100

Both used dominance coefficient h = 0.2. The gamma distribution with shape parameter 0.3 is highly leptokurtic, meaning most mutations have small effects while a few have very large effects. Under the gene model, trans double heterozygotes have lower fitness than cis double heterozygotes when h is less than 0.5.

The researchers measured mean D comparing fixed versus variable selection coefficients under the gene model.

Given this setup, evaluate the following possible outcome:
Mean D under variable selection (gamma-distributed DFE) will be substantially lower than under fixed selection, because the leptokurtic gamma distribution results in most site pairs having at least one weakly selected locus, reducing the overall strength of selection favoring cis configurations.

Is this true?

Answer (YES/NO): NO